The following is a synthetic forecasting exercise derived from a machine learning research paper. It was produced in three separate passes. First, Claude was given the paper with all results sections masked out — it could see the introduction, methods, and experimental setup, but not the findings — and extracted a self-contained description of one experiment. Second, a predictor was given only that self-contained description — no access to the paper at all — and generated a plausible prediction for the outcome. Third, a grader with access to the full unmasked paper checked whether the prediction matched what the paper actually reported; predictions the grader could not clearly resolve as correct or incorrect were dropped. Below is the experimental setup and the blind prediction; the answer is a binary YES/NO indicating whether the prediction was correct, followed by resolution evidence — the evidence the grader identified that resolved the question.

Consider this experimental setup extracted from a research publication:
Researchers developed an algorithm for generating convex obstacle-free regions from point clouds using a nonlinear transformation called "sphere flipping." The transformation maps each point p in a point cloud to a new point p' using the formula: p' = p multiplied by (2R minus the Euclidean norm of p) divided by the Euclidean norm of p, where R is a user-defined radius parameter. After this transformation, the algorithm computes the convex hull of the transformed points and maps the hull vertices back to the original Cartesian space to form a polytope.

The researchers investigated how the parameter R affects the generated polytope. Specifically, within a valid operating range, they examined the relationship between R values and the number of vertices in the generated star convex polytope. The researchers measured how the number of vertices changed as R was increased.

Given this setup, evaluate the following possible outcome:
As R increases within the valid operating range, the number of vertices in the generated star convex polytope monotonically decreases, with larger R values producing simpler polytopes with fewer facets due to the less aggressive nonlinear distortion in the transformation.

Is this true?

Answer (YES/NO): NO